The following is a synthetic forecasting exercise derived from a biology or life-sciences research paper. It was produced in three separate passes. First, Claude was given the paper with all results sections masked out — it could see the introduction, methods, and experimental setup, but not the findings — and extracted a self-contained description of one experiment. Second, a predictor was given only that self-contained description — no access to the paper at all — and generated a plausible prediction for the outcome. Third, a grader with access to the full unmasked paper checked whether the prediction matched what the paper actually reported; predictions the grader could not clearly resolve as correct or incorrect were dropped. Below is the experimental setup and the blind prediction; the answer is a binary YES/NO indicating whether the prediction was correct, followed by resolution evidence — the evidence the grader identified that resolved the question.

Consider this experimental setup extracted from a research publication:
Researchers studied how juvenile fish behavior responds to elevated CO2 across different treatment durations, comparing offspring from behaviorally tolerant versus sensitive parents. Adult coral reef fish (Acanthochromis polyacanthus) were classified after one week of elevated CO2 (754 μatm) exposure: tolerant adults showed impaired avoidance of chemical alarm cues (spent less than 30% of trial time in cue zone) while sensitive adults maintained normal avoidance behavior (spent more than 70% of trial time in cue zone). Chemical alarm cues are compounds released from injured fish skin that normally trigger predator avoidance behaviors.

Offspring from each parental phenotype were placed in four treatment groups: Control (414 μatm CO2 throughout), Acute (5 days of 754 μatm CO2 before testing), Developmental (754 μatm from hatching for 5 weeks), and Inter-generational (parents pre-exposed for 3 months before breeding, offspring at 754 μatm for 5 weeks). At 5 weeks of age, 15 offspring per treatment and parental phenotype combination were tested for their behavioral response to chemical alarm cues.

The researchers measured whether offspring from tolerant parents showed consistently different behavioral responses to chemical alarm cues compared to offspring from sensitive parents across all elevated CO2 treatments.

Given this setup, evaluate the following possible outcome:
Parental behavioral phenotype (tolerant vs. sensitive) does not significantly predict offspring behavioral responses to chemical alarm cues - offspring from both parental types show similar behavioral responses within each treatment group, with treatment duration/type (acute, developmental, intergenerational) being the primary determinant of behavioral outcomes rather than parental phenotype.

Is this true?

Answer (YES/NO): NO